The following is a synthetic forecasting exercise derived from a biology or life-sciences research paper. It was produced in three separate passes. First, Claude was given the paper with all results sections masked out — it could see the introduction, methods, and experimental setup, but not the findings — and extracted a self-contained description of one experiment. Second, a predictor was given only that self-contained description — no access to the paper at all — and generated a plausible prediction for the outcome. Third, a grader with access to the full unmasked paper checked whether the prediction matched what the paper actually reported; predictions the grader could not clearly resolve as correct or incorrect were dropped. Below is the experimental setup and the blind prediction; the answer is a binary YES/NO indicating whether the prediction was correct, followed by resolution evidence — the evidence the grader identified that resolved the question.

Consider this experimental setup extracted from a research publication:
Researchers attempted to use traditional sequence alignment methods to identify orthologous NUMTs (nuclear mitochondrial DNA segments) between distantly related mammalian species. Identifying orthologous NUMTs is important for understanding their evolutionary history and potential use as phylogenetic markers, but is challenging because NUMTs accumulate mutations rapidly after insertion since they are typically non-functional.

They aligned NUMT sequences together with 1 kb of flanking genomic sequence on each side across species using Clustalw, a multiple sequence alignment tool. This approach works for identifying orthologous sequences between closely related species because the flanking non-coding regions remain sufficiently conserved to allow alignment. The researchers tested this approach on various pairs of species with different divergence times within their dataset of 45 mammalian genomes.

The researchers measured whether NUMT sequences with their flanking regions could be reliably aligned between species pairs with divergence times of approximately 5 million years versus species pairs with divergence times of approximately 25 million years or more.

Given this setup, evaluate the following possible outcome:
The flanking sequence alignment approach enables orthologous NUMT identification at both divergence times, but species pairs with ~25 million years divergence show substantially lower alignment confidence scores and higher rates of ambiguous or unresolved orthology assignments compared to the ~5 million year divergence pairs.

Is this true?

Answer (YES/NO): NO